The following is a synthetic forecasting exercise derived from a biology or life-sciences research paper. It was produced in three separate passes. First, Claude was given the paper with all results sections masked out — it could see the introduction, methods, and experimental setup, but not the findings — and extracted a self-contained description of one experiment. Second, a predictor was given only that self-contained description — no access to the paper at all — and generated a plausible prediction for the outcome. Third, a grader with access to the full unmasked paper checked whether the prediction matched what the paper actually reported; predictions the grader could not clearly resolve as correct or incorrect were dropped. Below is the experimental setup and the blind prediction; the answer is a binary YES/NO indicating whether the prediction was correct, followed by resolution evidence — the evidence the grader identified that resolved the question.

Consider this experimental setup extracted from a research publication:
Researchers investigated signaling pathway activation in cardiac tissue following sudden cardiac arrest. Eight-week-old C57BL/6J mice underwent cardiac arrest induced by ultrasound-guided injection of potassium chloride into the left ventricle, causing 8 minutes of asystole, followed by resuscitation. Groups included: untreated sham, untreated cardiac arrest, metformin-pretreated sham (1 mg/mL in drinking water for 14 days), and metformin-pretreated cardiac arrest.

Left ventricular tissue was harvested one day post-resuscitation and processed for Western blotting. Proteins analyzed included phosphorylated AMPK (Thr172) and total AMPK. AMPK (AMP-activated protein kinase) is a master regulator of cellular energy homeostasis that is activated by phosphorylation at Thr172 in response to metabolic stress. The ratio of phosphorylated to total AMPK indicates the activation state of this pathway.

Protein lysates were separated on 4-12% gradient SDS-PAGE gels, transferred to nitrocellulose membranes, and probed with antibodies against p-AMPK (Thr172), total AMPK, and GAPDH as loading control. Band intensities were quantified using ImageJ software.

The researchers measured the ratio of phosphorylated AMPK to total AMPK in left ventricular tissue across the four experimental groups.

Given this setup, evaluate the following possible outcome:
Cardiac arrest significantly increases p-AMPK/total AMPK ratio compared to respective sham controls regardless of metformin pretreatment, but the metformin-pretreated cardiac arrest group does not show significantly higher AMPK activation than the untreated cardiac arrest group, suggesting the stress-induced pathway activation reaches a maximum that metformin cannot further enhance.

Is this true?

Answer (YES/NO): NO